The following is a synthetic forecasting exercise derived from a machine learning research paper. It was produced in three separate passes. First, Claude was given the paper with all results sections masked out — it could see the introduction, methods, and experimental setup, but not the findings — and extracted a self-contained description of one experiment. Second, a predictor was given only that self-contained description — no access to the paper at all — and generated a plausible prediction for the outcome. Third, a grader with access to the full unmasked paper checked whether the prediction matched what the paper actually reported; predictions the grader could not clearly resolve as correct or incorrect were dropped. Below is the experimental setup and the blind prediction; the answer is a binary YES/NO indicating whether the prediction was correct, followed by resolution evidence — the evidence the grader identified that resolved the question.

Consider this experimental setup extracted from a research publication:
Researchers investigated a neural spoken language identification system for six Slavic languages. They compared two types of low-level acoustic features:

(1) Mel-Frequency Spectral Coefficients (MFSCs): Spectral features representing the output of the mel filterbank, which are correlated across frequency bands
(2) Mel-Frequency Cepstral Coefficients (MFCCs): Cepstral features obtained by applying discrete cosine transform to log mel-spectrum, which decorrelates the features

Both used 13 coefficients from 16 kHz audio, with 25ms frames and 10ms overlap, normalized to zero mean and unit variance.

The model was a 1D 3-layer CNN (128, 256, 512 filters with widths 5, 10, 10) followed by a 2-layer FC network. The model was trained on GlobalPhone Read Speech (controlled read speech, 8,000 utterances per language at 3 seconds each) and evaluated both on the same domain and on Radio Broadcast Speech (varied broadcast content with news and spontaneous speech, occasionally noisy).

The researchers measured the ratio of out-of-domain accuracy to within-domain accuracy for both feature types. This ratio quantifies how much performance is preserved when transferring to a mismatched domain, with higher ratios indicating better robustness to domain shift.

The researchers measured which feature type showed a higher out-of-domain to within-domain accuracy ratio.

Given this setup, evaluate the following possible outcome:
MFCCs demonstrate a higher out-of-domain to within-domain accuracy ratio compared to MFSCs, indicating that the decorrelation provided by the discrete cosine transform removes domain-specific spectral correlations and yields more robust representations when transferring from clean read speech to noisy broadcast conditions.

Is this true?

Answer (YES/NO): NO